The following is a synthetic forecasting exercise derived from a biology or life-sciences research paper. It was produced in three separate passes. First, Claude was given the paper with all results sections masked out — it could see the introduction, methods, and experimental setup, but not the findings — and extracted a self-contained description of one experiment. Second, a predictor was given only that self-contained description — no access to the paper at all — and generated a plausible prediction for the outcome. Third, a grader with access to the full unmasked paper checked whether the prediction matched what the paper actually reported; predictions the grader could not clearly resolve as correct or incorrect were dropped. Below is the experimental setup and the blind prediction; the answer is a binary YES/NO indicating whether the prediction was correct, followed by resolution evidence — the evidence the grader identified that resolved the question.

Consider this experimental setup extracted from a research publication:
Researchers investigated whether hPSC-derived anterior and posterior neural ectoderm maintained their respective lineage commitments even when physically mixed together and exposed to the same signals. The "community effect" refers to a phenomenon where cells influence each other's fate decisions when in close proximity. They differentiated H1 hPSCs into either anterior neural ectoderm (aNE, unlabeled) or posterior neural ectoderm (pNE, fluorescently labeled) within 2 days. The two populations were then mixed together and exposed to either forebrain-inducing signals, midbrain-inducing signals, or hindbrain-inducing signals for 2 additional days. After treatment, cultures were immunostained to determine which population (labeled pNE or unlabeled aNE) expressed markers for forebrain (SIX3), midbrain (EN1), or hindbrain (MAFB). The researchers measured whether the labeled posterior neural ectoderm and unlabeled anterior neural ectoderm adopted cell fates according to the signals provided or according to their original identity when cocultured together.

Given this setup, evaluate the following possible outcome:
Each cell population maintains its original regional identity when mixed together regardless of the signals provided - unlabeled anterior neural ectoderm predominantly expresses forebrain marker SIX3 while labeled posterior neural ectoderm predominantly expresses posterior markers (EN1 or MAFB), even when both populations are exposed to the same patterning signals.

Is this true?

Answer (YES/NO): NO